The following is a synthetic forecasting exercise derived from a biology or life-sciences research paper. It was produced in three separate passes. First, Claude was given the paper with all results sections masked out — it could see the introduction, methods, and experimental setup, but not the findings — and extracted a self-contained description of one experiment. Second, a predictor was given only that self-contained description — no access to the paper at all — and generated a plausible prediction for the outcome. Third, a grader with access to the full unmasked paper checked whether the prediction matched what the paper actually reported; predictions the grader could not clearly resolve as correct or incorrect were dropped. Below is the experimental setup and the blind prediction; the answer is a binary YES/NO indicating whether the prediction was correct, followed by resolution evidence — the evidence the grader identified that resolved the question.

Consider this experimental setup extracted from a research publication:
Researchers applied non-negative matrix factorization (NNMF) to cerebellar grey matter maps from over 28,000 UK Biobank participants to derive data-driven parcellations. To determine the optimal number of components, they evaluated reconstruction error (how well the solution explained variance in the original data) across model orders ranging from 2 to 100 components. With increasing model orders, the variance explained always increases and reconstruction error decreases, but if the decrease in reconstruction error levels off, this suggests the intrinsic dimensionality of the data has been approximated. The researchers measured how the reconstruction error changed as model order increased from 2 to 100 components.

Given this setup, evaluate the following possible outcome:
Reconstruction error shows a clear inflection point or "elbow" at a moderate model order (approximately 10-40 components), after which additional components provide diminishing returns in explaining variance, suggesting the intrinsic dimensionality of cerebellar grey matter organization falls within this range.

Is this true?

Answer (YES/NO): YES